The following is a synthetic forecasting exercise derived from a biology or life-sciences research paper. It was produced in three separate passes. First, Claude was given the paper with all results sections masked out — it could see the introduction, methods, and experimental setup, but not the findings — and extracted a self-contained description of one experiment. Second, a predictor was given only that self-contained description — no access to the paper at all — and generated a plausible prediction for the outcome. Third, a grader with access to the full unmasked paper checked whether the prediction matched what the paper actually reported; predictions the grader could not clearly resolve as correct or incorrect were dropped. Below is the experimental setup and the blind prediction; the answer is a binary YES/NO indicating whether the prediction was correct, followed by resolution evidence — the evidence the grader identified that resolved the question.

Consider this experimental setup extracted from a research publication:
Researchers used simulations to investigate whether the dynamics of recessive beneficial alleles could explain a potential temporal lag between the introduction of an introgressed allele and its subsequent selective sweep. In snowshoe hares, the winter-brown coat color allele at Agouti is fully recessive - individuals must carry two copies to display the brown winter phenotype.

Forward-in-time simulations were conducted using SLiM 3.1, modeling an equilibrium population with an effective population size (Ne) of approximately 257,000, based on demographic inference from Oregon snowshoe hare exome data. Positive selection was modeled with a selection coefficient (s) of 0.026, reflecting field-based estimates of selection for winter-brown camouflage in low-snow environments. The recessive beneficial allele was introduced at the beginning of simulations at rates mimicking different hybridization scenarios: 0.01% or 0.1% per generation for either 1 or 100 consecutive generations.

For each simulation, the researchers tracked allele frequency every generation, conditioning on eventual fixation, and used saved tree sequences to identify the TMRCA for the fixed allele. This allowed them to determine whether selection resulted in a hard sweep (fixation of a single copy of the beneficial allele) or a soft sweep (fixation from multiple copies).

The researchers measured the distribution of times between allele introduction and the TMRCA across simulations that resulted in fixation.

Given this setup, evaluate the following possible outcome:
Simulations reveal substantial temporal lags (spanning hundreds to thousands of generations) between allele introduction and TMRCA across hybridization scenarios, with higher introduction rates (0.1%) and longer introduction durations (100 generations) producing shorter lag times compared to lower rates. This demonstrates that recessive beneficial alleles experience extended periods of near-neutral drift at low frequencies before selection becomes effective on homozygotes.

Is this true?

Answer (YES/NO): YES